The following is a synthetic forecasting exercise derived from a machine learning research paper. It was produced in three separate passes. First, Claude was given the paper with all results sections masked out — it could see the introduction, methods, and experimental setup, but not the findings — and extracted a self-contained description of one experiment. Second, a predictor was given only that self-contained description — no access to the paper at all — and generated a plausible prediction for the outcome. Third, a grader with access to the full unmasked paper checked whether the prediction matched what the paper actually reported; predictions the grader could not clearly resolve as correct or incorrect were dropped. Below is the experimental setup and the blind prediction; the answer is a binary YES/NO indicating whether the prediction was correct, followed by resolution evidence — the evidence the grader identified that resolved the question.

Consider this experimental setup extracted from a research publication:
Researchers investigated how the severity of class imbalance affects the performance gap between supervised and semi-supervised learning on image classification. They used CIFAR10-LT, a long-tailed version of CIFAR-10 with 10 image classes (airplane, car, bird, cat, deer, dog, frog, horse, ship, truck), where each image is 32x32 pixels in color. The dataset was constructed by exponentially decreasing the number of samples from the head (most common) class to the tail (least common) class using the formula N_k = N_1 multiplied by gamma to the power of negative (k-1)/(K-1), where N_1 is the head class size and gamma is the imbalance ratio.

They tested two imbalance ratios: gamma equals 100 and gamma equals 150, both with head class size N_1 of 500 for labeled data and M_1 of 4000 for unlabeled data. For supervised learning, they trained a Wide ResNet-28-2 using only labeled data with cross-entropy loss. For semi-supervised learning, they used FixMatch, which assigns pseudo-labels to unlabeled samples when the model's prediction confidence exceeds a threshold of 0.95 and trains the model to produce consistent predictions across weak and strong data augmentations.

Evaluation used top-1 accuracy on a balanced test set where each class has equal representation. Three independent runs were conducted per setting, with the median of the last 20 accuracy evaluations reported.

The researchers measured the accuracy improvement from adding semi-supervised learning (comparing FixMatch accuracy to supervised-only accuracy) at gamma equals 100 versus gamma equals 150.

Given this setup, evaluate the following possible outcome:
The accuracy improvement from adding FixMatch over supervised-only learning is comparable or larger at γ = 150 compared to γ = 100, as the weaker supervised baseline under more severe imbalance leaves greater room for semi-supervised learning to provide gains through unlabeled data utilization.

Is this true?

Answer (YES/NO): NO